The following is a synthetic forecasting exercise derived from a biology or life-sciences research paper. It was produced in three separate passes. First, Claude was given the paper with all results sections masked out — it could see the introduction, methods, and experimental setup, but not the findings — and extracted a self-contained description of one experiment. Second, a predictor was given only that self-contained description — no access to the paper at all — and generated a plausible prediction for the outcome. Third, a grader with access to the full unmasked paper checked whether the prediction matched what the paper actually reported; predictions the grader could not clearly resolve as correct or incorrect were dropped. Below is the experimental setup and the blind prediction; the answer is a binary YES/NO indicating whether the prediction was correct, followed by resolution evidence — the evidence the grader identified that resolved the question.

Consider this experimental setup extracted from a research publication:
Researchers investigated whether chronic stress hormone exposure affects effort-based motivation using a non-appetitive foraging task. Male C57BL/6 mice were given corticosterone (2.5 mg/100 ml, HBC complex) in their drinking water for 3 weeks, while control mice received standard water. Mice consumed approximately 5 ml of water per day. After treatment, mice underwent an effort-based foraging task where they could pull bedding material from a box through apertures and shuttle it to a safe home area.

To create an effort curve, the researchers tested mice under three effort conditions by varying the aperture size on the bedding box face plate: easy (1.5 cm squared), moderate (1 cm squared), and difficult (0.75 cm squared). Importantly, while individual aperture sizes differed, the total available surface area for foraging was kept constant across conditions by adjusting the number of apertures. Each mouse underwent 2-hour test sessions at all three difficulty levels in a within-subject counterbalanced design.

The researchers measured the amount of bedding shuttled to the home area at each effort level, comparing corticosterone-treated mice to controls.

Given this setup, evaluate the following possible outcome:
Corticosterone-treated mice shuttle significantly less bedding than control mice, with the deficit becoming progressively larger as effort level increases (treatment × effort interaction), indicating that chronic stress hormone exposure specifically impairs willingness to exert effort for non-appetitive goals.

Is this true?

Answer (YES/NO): NO